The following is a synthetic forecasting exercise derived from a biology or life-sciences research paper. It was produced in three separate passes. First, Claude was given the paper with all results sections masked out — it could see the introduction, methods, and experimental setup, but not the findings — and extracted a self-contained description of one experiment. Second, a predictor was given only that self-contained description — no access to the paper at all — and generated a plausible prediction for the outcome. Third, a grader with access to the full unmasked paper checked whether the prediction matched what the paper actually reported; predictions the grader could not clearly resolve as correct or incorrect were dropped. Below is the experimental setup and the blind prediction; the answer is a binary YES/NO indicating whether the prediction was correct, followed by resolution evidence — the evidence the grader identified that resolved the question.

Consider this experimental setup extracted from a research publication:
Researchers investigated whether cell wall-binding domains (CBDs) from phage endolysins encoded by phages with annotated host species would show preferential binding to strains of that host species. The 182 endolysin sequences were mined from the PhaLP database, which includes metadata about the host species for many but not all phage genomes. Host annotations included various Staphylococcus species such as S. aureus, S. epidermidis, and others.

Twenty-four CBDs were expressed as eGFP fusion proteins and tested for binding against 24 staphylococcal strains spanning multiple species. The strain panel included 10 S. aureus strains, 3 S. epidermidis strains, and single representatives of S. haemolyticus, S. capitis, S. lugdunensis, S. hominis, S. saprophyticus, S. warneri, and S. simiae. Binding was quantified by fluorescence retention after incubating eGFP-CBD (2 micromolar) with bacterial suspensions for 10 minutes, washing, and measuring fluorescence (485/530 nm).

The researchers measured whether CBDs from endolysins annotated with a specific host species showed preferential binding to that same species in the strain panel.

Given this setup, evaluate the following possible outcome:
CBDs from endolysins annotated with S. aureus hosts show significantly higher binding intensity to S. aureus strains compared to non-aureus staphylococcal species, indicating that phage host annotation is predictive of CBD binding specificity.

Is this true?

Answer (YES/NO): NO